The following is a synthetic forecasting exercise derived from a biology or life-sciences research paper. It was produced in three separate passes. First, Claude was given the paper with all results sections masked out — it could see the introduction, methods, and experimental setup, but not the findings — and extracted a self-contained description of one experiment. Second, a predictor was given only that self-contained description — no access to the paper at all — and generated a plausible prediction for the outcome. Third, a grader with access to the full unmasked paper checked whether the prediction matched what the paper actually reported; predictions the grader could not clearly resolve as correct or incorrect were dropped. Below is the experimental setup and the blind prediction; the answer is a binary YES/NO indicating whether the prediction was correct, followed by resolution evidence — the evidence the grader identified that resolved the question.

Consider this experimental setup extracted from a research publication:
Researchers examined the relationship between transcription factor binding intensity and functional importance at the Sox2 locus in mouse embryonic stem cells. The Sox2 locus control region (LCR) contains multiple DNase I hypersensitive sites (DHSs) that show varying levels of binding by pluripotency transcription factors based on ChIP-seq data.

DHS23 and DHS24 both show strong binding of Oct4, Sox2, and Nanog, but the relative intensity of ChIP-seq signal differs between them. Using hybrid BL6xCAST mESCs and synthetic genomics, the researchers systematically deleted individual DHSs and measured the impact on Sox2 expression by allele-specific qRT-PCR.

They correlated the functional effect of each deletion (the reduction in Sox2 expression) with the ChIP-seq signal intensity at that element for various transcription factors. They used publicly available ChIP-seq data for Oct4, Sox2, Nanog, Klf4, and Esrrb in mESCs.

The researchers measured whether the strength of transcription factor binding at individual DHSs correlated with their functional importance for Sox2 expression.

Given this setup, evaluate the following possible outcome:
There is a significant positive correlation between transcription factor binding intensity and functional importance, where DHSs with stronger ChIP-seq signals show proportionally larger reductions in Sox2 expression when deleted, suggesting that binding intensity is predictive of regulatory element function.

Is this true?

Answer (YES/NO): NO